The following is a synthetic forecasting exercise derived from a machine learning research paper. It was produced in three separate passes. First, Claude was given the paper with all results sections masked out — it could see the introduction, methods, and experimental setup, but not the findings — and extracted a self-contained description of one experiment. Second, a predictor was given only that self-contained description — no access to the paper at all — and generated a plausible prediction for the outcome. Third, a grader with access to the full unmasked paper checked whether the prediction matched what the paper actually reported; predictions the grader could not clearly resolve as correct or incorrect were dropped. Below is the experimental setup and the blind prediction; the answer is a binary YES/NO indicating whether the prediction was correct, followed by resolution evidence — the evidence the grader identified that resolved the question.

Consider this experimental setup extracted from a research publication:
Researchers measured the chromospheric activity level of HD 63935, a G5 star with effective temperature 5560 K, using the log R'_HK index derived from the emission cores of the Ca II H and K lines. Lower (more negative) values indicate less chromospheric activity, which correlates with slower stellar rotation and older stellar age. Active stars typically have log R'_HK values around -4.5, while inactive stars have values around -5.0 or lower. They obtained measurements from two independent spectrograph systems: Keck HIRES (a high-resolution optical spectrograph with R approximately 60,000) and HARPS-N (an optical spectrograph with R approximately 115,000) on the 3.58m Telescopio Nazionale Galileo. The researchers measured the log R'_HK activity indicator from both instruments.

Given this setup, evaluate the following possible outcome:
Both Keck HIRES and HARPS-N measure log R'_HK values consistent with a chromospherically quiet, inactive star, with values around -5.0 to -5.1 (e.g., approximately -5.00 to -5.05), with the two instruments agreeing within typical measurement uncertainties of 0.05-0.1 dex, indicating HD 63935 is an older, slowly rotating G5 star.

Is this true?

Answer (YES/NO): NO